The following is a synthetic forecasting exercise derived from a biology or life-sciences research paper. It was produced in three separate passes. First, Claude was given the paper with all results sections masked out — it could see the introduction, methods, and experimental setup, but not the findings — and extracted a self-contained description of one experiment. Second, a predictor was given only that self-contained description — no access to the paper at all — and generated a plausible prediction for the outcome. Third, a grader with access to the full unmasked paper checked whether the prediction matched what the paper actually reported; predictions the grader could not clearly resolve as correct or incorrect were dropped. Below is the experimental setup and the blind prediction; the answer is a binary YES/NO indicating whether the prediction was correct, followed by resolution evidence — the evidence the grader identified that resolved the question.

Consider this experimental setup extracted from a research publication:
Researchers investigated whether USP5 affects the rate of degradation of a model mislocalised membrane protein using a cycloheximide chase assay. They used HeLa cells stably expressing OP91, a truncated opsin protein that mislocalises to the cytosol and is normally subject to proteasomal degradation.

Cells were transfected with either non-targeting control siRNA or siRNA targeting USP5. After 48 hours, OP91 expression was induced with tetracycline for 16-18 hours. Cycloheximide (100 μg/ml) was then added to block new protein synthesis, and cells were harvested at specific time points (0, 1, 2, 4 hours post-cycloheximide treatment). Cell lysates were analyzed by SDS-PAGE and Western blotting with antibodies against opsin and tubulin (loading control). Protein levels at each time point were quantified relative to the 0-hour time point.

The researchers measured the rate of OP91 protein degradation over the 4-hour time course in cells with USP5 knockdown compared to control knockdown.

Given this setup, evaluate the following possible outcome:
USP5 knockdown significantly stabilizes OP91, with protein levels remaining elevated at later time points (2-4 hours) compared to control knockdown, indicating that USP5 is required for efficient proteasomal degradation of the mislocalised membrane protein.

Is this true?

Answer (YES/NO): NO